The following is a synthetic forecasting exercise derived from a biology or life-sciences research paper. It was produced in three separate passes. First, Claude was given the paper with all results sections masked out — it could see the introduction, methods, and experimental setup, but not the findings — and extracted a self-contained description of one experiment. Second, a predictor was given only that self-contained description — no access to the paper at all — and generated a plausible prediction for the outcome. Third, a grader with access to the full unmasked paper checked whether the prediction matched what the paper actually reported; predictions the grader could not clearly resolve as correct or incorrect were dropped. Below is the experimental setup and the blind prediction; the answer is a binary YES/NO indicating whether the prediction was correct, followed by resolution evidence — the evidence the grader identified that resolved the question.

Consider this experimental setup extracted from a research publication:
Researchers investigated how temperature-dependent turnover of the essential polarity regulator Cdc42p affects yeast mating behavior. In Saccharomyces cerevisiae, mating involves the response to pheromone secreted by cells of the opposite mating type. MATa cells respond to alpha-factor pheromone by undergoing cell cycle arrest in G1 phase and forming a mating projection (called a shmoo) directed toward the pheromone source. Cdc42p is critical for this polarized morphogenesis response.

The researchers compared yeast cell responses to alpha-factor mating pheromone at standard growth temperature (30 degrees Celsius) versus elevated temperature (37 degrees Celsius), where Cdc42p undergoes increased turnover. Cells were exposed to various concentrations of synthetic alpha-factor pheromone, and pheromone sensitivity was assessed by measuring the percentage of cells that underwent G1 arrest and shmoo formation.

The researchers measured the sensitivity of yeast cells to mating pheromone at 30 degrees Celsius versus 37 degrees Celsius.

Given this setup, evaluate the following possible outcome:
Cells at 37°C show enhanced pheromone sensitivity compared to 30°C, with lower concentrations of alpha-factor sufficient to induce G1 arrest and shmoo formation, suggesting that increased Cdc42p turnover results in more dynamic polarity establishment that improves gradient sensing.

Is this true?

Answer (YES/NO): NO